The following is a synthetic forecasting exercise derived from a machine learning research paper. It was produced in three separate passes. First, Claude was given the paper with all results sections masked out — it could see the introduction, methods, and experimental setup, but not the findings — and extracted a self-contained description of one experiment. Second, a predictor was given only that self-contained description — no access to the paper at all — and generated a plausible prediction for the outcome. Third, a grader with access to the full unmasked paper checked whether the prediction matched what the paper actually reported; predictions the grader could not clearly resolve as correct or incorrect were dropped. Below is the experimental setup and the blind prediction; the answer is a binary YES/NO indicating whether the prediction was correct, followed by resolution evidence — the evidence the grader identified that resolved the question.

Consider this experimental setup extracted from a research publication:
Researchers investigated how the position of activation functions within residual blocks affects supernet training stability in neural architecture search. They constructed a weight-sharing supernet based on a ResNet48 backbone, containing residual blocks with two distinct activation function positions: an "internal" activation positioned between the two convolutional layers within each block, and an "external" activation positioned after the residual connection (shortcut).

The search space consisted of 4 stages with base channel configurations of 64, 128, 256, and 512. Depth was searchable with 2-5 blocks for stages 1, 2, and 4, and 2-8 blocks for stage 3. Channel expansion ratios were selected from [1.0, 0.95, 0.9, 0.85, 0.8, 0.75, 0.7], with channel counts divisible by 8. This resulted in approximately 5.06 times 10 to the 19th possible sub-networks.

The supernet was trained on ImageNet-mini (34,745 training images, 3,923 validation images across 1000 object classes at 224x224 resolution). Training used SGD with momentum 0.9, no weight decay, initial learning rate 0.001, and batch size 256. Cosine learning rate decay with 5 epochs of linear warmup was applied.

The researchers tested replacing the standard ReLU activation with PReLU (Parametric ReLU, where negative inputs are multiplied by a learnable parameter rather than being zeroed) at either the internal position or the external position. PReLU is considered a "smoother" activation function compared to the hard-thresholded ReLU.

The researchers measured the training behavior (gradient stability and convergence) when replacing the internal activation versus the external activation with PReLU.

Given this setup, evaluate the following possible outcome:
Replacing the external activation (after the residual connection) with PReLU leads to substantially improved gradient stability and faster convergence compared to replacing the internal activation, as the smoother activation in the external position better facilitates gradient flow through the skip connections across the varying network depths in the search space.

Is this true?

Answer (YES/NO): YES